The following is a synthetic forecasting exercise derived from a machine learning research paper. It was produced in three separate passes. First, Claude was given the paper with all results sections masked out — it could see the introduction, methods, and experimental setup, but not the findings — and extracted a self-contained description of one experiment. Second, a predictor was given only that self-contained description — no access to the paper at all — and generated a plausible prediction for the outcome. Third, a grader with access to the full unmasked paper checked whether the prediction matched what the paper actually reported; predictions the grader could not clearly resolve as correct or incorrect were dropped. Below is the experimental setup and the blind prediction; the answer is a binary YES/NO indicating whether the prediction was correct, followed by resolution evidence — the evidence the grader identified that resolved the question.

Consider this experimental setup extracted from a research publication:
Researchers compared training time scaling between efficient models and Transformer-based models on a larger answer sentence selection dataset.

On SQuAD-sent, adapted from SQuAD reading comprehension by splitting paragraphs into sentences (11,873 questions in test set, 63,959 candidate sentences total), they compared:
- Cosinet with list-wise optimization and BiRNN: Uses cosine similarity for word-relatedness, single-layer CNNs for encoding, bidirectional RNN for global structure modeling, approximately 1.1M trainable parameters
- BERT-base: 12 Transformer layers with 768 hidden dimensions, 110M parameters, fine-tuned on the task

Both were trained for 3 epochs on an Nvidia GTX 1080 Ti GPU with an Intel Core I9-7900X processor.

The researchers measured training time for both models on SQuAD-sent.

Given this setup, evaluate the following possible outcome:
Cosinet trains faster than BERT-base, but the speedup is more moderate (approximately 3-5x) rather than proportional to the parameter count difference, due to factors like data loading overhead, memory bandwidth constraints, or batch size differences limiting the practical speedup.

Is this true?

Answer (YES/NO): NO